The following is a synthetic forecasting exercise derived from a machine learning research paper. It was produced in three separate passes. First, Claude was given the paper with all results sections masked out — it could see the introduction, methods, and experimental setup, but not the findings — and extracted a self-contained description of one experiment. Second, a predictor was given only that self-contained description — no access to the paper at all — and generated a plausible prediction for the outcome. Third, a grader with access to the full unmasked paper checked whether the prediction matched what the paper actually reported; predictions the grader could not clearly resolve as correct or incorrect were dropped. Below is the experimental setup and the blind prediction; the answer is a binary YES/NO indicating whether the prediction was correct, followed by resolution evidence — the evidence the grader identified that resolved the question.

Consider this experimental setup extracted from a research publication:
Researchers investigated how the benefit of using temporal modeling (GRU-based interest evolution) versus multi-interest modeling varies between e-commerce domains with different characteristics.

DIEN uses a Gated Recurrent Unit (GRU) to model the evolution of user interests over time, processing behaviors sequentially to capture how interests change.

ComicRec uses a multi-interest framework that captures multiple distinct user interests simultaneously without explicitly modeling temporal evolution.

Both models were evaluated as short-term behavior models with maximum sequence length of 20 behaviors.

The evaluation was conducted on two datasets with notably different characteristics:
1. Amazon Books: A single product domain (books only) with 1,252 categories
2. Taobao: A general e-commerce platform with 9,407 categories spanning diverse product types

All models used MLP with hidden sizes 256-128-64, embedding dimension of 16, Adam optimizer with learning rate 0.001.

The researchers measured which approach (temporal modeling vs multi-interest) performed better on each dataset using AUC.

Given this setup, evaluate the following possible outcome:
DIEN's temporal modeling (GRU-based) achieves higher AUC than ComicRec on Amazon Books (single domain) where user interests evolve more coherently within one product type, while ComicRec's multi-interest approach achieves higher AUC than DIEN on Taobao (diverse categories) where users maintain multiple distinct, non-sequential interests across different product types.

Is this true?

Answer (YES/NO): NO